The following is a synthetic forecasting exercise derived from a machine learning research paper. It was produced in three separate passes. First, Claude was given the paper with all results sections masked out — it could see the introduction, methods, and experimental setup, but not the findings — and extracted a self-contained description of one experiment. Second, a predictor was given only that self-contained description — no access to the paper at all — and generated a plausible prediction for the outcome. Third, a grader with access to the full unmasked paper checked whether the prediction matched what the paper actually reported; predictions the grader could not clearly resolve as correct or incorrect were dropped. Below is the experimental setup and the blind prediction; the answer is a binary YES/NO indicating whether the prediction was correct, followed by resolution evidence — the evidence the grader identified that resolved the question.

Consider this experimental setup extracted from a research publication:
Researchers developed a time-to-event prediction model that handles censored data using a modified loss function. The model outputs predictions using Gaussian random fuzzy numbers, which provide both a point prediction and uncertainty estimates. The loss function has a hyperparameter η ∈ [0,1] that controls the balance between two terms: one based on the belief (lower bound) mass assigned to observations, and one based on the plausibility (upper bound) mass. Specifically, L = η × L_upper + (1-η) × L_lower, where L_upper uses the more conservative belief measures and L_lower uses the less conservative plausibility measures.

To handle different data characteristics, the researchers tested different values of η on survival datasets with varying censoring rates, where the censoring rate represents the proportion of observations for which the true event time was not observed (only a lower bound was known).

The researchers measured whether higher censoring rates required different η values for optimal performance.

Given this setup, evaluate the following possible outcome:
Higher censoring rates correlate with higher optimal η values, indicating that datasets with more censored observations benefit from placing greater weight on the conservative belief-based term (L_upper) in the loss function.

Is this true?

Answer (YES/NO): YES